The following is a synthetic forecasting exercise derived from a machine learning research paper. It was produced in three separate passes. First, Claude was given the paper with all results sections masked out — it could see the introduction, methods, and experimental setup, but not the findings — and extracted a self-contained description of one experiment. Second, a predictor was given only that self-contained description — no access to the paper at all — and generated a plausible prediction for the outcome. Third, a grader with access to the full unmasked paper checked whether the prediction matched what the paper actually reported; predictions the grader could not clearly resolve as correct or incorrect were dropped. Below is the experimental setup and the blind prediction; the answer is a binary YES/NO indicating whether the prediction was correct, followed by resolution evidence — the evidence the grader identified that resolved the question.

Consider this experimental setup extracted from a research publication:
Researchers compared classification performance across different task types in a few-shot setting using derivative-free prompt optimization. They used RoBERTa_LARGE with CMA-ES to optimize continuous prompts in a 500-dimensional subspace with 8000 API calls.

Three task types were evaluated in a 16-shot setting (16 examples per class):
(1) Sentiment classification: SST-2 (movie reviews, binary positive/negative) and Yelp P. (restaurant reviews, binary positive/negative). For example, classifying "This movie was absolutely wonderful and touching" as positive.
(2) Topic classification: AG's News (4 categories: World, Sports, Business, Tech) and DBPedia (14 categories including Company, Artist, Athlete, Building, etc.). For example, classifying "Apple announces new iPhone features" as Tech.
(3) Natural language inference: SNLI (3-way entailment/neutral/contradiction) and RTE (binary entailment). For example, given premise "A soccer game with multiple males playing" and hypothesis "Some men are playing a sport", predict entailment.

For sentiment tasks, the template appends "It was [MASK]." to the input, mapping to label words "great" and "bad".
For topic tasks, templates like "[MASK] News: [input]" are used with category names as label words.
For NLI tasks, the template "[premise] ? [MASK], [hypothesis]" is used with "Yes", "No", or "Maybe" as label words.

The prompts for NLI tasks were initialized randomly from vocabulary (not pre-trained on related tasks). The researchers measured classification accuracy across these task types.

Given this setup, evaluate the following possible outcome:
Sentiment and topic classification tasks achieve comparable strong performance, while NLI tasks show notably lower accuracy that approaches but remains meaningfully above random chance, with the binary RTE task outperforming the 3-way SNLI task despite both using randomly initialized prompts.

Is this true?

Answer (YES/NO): NO